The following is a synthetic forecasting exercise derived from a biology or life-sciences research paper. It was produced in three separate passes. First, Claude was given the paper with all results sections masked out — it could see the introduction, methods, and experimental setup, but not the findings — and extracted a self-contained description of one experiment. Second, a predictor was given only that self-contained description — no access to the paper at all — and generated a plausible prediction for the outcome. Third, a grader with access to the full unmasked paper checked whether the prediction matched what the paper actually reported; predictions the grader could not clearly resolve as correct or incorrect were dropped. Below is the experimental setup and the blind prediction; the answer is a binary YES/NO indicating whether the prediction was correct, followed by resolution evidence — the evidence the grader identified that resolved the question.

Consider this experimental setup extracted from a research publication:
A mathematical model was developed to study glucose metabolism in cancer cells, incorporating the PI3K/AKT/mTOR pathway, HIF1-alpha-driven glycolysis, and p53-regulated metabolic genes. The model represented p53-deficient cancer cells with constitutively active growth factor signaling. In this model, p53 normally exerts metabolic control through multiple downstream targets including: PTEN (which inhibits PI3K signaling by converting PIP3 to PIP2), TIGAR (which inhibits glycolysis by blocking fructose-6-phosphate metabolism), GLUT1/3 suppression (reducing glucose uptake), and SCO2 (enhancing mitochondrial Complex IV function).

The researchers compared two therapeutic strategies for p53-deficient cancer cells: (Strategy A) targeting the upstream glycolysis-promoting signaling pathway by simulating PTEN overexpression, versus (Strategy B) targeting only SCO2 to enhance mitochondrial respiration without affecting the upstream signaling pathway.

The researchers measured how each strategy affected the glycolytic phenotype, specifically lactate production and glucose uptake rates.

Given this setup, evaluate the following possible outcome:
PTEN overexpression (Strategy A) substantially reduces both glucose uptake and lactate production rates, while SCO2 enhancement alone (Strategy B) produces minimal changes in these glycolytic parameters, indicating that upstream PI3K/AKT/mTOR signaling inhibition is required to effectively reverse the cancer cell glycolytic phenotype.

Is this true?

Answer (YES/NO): YES